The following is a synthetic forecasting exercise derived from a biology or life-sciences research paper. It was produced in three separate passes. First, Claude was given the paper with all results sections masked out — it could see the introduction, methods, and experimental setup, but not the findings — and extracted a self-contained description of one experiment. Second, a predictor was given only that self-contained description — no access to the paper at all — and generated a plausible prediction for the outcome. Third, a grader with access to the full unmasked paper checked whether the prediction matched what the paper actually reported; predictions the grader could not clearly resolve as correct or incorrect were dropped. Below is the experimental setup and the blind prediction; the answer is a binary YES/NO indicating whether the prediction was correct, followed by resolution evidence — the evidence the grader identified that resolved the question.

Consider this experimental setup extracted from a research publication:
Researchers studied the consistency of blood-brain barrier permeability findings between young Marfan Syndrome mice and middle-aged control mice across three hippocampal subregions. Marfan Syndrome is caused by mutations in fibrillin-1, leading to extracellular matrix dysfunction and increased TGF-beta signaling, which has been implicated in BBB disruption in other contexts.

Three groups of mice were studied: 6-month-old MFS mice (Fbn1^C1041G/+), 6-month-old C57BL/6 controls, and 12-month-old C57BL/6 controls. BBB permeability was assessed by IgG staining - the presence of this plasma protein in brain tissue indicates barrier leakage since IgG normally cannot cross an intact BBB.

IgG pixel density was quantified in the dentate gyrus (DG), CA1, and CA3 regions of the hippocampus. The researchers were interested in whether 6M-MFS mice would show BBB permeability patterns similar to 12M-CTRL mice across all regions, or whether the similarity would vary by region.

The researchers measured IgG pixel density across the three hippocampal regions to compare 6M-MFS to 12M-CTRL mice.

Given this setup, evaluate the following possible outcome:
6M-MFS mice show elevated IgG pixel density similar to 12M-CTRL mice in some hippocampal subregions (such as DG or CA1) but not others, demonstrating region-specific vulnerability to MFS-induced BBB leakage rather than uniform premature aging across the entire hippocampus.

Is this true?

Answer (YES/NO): NO